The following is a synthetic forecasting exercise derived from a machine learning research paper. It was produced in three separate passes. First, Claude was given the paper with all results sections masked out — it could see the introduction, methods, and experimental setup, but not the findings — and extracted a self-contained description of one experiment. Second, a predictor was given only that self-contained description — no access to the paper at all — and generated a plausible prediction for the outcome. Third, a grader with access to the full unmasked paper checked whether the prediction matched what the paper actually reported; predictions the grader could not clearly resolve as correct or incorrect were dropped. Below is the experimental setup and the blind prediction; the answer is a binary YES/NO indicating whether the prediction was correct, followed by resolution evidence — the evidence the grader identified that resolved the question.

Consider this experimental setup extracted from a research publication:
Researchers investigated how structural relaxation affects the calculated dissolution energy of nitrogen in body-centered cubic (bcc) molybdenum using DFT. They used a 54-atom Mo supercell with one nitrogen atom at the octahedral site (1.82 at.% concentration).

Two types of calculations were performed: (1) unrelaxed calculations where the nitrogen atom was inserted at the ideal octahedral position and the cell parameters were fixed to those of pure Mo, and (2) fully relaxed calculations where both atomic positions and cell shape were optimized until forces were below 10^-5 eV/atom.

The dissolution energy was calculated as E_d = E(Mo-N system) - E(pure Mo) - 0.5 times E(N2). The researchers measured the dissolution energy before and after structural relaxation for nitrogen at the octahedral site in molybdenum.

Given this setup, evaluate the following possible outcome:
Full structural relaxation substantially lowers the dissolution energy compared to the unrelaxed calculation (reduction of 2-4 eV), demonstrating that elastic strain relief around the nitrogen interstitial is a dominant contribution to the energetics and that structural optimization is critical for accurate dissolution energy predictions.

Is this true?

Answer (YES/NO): NO